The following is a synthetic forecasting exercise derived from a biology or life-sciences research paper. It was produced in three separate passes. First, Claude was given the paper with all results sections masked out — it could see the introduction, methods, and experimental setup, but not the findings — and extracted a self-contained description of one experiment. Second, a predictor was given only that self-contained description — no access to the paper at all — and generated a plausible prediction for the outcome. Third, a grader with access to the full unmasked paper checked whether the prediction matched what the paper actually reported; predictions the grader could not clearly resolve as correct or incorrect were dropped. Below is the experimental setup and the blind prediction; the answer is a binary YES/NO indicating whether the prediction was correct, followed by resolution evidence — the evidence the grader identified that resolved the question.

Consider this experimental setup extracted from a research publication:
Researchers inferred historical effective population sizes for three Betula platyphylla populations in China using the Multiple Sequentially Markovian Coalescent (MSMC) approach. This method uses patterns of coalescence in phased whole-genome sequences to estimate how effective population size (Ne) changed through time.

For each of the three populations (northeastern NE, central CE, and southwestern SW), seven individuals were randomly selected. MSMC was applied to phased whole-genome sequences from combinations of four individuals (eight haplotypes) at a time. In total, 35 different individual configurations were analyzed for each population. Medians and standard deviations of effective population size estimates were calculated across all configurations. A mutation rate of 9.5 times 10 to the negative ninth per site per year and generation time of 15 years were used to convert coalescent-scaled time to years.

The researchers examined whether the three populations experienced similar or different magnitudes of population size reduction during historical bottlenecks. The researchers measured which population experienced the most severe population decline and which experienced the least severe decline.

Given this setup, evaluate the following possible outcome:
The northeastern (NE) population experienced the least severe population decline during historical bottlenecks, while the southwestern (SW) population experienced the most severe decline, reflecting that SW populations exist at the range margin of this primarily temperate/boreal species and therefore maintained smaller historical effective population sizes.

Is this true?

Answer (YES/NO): YES